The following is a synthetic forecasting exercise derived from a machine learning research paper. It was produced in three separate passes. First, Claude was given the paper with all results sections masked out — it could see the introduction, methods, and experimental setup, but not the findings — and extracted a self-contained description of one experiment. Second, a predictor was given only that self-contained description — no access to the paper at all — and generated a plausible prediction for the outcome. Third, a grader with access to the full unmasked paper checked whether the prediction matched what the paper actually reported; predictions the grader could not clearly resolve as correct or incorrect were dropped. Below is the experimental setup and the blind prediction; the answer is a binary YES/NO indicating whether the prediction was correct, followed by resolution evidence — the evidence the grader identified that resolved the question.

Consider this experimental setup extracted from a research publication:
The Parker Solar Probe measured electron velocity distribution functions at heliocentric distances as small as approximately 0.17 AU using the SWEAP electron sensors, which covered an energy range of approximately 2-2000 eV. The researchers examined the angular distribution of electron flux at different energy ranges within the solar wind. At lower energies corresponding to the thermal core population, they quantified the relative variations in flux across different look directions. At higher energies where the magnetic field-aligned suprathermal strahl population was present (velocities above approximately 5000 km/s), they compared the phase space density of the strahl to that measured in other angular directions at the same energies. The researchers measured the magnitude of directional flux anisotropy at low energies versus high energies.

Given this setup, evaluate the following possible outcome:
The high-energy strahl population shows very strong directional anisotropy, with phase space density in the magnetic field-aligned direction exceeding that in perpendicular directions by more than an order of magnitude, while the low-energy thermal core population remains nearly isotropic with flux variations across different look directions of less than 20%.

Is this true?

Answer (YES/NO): NO